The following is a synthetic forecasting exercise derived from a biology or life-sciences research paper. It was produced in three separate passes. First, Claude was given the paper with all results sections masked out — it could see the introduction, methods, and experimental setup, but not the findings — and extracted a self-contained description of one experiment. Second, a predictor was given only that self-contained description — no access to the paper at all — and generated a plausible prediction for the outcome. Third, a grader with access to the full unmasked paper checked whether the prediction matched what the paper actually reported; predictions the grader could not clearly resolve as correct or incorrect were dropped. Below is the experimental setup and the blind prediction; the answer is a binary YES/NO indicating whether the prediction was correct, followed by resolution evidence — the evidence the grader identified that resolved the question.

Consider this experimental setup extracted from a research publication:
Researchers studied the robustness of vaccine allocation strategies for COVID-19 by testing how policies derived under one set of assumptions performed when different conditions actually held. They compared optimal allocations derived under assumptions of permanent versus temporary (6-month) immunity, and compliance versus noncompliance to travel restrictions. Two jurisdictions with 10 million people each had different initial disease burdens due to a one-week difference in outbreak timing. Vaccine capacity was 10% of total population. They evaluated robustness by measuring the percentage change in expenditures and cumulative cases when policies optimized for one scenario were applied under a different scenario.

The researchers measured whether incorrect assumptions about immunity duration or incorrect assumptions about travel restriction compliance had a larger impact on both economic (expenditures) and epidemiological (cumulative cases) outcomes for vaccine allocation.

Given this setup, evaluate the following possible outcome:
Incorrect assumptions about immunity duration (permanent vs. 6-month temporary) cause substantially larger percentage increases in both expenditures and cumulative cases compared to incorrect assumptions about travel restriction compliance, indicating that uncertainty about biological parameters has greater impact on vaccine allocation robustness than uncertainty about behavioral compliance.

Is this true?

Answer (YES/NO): NO